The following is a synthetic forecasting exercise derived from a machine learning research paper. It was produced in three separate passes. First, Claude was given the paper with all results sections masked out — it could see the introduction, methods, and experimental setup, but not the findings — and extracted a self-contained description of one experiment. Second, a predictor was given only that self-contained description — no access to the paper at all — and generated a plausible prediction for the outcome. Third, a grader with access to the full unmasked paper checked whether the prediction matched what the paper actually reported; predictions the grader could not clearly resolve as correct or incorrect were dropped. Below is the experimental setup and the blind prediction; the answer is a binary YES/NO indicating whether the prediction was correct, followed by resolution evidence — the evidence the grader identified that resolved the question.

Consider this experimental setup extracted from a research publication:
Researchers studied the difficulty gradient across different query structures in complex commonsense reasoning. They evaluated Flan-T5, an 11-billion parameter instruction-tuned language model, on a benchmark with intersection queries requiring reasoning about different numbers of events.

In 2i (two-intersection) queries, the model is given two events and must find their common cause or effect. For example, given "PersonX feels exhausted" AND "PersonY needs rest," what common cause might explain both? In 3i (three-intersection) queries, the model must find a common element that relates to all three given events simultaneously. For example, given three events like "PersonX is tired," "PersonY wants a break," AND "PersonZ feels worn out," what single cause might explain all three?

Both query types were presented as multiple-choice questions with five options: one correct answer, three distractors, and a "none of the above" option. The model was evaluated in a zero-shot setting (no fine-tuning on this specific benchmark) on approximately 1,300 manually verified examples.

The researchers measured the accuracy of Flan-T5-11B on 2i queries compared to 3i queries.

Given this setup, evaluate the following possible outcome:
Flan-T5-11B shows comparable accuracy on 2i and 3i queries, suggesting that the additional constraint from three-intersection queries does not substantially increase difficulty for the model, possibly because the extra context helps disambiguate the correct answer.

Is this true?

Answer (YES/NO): NO